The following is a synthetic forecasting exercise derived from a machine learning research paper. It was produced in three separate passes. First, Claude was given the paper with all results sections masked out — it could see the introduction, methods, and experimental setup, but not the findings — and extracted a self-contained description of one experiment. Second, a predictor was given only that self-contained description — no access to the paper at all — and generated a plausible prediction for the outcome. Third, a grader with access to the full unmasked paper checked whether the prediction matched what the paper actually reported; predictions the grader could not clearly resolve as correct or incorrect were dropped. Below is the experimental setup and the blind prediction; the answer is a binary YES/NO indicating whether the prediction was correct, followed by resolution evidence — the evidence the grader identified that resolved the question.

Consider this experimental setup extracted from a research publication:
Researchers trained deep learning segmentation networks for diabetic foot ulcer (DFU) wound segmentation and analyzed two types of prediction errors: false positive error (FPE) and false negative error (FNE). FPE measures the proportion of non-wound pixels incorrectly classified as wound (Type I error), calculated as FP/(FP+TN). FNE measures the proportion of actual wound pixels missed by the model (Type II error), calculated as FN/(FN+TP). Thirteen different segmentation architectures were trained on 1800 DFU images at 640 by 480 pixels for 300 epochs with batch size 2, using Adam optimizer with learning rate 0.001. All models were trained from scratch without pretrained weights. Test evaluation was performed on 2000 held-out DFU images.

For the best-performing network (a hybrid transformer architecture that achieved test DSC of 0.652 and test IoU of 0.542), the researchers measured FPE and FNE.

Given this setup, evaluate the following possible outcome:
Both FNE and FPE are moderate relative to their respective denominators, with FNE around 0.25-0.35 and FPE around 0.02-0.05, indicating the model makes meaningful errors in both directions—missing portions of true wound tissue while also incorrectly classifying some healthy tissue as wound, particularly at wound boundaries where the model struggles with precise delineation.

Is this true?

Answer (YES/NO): NO